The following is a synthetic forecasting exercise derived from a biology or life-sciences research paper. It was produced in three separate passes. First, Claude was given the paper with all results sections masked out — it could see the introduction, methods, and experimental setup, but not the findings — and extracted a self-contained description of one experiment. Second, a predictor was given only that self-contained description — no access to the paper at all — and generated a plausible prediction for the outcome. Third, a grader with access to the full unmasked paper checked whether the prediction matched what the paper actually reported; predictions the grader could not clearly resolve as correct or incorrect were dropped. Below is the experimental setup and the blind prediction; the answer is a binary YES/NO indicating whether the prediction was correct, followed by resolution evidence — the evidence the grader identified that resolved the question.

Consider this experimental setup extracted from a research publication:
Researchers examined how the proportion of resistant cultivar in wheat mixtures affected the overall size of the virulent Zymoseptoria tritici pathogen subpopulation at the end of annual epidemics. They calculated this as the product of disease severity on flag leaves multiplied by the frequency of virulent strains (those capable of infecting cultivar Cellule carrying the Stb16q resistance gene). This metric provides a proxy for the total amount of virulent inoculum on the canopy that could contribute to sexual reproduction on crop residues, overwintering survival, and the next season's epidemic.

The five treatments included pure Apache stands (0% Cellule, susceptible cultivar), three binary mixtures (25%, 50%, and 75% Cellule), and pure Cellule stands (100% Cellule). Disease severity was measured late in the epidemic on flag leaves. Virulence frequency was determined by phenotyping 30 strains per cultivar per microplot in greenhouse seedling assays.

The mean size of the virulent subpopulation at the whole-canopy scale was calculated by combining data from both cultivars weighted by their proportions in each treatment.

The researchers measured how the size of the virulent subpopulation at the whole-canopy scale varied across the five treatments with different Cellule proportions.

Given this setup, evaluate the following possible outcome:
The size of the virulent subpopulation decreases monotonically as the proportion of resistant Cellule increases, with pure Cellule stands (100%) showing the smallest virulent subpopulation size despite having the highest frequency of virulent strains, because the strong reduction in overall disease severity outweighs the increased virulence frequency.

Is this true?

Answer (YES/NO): NO